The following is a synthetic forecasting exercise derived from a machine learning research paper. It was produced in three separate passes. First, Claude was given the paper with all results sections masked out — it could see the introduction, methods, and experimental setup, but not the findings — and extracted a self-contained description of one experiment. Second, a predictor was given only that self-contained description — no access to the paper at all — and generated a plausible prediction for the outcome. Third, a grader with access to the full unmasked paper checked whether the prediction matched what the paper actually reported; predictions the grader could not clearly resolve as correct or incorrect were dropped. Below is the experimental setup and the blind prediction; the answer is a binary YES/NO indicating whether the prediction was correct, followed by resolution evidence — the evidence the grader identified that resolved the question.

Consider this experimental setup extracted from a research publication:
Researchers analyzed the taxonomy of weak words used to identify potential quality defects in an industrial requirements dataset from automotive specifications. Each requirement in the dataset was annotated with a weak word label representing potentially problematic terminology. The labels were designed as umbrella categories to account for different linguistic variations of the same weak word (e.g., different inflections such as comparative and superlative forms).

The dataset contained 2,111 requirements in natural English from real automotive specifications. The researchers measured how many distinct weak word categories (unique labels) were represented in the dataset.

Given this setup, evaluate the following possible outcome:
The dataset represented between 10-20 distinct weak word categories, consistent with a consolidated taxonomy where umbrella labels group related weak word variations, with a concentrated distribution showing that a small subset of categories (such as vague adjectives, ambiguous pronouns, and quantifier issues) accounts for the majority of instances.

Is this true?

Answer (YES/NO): NO